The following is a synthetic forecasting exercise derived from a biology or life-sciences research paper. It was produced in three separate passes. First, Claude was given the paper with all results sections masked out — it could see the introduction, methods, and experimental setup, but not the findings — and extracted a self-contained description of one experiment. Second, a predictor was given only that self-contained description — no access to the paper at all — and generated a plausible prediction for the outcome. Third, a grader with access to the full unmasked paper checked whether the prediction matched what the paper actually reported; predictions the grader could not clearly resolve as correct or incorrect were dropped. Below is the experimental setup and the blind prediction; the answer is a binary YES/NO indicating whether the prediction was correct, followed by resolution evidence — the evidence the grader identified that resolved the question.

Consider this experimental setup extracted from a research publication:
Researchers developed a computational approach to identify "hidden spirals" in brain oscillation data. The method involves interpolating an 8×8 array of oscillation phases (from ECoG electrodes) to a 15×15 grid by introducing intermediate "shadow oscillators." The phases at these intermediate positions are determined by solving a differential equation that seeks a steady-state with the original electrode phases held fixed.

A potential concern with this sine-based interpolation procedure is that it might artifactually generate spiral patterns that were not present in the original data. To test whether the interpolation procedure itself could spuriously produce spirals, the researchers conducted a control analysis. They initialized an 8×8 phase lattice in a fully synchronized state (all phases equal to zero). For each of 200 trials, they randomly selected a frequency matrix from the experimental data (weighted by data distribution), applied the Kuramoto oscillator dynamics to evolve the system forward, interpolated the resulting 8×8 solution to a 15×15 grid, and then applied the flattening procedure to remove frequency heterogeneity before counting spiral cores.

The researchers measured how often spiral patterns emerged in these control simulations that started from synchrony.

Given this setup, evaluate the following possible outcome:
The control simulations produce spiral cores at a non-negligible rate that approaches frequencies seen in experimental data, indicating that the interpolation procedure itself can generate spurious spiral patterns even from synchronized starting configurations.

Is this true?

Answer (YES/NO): NO